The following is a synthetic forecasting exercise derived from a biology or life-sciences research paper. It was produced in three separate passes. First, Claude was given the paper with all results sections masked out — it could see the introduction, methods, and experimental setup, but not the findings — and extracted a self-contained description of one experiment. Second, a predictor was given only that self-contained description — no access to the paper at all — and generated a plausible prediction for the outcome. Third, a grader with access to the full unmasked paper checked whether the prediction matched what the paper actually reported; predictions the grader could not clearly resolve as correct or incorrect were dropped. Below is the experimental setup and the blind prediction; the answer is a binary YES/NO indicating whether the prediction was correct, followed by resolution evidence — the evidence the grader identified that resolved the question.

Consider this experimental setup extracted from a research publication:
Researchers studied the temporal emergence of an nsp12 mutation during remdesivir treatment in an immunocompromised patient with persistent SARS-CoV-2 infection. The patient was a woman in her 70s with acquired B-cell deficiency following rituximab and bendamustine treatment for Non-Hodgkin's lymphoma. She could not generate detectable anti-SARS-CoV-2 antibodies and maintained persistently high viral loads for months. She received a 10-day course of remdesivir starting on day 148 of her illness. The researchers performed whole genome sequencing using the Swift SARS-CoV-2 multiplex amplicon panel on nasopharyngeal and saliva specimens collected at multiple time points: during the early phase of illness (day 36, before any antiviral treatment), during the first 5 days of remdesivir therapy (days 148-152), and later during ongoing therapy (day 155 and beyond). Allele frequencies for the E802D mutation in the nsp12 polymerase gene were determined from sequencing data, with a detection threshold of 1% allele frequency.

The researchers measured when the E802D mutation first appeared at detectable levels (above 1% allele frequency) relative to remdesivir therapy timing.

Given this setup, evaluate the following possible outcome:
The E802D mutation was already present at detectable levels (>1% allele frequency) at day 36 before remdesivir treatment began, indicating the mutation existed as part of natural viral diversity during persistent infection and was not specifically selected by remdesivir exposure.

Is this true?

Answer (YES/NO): NO